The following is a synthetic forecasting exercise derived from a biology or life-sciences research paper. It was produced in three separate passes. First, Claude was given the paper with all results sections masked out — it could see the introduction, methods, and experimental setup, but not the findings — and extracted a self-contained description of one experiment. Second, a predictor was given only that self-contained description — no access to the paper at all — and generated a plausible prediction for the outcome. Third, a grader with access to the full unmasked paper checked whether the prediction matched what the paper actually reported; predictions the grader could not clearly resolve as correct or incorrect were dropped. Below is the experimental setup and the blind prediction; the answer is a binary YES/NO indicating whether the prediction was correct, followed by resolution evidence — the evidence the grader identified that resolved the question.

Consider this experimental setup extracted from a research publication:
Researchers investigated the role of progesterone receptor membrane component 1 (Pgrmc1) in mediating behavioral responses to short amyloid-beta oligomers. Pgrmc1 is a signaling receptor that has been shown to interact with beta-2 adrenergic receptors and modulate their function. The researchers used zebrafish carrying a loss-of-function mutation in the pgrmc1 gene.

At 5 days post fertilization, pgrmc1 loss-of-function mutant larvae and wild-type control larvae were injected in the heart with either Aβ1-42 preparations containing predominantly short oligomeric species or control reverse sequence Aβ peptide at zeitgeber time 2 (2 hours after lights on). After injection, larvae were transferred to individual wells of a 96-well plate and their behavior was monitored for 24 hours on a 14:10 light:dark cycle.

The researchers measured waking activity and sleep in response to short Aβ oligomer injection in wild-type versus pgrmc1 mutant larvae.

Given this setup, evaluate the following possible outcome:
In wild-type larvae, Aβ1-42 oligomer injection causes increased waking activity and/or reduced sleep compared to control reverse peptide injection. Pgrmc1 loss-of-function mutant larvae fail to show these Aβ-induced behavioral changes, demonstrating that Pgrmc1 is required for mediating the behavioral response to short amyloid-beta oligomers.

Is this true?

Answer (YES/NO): YES